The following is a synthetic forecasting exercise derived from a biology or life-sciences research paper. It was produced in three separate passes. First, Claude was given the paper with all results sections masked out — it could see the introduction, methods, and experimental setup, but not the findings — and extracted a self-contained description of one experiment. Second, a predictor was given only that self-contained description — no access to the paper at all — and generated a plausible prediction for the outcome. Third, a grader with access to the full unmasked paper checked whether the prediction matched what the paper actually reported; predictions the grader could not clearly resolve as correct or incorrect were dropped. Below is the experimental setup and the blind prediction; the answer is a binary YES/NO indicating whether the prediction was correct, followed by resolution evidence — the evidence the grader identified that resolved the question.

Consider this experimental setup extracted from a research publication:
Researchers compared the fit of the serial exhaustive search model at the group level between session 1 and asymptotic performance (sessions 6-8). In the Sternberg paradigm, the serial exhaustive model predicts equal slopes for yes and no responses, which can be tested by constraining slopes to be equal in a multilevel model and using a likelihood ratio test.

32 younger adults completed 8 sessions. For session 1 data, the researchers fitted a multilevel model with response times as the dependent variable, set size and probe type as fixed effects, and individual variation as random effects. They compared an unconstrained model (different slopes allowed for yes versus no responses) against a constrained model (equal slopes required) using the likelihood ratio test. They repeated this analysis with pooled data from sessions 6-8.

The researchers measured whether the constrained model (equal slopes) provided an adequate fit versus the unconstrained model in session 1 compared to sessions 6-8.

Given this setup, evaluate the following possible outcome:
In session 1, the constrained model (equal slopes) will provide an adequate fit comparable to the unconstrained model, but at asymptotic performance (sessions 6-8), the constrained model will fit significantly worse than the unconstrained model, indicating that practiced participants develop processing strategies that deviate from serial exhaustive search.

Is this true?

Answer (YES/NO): YES